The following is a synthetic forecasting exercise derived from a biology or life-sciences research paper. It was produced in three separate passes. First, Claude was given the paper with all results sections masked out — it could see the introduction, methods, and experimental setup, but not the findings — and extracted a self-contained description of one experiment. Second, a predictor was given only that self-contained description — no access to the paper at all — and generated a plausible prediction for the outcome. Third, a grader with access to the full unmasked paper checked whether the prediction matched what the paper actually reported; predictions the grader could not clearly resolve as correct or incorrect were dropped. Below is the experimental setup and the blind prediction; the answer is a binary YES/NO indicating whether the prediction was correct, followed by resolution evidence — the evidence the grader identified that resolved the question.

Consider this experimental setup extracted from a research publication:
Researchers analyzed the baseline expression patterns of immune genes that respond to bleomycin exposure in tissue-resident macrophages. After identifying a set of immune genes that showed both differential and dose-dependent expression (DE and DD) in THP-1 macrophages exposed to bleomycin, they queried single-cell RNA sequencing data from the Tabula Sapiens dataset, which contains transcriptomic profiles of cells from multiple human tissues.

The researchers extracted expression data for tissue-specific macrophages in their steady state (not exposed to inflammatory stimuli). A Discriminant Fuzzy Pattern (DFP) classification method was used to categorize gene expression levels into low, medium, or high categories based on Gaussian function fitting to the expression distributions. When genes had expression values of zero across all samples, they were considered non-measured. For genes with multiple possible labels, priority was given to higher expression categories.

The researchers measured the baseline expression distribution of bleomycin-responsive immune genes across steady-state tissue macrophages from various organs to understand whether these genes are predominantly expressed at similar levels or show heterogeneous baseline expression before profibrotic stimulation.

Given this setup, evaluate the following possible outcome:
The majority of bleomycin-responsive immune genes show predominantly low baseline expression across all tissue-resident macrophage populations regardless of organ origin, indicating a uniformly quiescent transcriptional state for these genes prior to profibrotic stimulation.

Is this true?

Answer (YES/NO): YES